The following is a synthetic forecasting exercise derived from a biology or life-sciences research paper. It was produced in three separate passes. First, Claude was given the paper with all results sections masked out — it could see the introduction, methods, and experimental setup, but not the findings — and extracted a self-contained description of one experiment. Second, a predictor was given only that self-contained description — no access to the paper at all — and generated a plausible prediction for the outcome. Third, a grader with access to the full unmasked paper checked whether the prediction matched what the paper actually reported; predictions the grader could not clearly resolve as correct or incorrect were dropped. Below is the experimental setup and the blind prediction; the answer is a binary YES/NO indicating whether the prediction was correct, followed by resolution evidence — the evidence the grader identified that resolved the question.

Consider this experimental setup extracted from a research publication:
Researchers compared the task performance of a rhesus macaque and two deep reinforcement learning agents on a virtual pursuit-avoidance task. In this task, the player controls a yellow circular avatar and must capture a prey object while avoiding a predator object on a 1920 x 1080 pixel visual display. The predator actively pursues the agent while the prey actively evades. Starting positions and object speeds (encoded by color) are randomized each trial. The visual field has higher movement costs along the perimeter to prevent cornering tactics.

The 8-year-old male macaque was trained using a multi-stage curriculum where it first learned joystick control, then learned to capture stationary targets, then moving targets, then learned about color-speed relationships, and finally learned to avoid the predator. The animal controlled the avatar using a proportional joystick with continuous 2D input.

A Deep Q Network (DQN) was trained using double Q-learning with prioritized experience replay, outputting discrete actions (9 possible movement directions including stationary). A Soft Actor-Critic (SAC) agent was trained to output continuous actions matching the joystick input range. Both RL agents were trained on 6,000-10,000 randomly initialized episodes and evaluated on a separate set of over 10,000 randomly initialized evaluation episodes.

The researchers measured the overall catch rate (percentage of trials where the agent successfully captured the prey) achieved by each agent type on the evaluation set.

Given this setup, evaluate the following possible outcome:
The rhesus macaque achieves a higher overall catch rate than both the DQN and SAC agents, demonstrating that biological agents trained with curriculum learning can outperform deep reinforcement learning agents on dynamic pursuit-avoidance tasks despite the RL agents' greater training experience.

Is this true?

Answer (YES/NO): NO